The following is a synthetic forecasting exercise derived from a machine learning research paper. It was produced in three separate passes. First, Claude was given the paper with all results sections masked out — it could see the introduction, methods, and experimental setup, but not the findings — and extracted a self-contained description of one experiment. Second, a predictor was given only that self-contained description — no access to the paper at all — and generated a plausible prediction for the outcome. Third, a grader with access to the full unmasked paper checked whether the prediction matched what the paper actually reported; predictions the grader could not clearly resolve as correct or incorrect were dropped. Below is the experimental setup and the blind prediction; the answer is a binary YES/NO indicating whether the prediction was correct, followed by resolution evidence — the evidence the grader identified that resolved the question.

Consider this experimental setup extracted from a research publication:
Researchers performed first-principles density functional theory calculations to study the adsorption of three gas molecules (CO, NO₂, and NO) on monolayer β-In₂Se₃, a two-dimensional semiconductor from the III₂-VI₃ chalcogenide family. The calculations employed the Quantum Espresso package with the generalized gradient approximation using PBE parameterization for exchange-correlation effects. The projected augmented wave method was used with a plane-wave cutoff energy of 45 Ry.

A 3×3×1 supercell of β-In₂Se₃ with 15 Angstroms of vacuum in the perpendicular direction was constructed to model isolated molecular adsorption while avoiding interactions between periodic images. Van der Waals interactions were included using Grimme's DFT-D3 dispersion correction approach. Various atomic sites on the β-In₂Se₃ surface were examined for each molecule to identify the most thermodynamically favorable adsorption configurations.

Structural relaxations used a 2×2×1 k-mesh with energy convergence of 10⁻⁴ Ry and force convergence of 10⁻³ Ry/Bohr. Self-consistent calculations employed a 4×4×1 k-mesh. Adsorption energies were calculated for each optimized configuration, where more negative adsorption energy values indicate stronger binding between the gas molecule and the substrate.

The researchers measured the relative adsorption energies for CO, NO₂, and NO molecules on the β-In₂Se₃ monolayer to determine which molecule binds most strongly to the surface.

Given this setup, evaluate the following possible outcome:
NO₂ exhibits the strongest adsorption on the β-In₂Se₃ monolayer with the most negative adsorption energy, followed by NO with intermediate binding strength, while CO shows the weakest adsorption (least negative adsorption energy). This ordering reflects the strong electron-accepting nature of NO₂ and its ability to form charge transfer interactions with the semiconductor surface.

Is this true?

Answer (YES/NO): NO